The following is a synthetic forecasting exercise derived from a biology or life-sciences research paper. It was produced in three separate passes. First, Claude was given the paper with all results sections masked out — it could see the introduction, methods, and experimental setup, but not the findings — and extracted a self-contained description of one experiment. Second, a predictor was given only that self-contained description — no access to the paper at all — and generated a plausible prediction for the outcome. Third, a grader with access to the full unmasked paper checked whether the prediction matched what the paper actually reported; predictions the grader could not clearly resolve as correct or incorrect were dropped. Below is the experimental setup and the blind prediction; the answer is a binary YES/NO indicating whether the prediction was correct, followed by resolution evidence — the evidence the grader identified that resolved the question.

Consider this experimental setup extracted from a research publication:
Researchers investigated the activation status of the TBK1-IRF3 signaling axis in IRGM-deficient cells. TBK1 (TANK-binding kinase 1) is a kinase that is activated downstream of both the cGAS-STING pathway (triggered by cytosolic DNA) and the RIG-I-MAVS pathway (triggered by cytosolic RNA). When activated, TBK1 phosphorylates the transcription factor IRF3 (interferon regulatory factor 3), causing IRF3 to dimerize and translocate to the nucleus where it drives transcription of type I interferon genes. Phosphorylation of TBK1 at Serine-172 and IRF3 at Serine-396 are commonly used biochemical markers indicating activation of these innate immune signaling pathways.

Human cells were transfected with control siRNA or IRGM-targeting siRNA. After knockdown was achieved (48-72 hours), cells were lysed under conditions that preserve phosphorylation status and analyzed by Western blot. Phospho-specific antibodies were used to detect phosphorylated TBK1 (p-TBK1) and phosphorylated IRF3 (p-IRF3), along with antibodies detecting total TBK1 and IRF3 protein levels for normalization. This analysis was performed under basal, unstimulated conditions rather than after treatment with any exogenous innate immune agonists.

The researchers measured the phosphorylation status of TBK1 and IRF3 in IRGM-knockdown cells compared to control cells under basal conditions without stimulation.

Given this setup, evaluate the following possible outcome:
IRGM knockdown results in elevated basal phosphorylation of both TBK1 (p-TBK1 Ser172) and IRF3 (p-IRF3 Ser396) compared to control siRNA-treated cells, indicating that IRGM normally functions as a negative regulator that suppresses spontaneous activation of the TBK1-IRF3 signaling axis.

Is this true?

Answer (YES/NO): YES